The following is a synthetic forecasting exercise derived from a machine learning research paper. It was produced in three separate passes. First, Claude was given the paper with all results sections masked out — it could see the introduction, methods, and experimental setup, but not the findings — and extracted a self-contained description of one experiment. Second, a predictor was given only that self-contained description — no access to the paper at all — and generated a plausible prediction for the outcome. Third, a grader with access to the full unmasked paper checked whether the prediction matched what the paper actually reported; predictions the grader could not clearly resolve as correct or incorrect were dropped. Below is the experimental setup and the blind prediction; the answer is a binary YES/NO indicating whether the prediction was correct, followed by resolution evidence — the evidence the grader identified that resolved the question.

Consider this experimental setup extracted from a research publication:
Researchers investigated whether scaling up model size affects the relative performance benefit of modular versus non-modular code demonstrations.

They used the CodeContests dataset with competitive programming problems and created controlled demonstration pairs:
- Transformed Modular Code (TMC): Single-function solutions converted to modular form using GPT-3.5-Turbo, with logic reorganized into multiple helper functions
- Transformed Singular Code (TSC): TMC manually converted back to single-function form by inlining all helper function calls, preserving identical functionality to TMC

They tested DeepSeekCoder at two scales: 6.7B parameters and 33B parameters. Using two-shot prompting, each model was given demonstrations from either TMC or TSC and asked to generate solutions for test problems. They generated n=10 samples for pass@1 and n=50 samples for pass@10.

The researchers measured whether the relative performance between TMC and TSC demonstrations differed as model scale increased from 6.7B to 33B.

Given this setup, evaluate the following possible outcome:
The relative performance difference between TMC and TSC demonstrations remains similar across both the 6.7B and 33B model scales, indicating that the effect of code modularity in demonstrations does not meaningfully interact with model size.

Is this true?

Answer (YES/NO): NO